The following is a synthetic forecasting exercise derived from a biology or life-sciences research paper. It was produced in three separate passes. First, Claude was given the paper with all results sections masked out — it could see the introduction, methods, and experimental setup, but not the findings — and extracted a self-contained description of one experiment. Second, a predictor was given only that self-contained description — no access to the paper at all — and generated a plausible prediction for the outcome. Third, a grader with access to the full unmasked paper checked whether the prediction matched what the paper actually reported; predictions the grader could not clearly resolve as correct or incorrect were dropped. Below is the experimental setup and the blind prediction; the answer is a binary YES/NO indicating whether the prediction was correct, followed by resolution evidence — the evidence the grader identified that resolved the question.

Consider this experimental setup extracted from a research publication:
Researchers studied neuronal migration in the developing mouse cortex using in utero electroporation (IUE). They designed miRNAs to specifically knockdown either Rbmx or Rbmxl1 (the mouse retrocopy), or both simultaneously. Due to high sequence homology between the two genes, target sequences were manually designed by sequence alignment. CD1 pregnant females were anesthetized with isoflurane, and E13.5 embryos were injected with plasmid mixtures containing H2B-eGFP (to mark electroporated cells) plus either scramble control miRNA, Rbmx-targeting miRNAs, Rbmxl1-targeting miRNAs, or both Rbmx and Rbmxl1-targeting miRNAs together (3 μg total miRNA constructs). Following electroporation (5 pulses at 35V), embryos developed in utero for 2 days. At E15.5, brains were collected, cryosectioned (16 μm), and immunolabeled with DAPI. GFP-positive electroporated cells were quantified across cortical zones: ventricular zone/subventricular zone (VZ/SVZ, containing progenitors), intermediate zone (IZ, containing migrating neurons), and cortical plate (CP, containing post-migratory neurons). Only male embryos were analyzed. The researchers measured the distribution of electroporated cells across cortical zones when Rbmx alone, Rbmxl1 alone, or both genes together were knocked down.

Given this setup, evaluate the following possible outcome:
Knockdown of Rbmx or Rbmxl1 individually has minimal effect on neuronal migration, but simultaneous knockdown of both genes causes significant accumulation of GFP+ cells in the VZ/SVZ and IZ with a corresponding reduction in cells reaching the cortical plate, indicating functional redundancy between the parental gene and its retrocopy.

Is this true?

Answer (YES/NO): NO